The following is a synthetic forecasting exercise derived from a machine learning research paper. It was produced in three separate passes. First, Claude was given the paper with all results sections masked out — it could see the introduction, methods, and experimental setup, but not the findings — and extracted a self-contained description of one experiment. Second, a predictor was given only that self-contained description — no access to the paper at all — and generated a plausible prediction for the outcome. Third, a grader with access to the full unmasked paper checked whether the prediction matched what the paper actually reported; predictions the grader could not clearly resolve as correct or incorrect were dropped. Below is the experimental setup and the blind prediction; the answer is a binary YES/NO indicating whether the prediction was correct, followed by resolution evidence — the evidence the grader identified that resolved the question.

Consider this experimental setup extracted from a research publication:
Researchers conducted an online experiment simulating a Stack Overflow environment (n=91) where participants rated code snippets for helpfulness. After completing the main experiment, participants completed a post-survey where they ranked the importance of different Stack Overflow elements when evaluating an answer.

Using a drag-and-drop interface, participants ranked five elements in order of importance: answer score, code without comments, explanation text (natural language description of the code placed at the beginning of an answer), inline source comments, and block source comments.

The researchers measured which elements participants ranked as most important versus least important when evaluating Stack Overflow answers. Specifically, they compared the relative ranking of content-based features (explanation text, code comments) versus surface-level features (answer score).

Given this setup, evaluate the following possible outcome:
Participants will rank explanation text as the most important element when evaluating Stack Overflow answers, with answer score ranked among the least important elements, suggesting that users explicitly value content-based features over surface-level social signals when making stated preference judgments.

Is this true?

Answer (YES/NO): YES